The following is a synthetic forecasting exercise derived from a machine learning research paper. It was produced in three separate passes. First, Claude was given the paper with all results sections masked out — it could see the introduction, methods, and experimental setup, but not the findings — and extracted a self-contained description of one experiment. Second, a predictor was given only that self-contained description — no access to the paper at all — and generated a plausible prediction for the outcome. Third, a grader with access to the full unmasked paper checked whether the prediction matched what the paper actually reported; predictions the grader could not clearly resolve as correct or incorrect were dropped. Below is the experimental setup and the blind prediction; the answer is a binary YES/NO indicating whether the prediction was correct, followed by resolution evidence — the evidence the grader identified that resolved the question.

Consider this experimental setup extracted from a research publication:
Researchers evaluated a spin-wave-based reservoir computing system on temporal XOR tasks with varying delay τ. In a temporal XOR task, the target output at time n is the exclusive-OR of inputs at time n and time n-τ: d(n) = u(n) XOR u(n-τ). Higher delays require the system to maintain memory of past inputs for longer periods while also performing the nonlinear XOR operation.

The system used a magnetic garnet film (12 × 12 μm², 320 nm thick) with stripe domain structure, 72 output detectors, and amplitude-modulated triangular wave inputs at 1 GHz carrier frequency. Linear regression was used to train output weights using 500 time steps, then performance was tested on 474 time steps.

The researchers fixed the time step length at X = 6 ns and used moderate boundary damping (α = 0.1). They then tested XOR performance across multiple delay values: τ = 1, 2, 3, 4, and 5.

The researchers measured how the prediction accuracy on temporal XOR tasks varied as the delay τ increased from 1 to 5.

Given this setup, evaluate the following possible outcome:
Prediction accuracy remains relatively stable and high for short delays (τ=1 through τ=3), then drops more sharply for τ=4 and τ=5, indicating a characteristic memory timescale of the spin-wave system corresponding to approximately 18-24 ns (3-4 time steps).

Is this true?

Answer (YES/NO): NO